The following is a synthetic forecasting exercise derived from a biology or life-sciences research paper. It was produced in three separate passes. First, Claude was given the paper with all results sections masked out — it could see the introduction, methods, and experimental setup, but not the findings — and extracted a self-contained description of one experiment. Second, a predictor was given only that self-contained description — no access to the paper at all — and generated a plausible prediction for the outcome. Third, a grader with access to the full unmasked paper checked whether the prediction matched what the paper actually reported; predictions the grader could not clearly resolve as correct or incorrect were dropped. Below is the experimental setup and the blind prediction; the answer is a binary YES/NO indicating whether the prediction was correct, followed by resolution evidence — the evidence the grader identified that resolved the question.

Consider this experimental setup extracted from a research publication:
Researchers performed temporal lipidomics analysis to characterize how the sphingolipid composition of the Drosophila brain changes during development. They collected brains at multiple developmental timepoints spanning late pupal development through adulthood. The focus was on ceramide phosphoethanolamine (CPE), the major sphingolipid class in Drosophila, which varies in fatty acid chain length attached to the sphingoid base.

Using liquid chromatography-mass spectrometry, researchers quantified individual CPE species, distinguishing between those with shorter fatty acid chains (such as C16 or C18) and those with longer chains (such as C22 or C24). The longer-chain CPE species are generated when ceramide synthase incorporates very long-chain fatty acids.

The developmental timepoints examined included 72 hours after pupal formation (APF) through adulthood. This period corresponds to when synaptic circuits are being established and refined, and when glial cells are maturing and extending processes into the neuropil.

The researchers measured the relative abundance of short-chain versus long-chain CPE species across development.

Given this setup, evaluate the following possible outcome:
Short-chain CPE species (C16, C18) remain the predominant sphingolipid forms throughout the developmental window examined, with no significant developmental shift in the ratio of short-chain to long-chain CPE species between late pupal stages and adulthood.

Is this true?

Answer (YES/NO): NO